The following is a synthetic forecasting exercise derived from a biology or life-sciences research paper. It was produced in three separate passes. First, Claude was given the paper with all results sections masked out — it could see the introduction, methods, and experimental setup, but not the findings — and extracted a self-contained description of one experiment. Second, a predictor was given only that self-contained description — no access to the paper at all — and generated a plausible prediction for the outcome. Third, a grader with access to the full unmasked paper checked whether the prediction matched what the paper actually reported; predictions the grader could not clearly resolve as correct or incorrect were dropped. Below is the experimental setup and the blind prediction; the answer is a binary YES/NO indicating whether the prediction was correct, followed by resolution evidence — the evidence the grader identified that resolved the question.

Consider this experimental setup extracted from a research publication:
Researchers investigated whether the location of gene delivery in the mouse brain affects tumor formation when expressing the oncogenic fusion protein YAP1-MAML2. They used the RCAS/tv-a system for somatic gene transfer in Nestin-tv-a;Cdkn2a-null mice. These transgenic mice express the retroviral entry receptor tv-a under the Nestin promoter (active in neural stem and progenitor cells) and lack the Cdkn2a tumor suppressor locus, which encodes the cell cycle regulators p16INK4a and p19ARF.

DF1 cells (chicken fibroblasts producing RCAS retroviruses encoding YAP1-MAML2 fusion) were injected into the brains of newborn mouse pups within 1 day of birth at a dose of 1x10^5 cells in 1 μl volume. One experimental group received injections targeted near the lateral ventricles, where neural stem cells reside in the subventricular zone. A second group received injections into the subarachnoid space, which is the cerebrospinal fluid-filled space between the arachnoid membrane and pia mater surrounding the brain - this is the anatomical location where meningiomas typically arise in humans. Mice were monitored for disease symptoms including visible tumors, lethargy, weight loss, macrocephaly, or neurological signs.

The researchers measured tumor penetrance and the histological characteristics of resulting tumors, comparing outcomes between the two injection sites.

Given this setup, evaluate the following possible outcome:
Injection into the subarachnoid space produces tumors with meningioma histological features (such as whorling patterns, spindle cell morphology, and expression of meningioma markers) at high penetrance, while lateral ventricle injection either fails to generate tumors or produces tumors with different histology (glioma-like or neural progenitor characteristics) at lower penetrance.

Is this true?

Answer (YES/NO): NO